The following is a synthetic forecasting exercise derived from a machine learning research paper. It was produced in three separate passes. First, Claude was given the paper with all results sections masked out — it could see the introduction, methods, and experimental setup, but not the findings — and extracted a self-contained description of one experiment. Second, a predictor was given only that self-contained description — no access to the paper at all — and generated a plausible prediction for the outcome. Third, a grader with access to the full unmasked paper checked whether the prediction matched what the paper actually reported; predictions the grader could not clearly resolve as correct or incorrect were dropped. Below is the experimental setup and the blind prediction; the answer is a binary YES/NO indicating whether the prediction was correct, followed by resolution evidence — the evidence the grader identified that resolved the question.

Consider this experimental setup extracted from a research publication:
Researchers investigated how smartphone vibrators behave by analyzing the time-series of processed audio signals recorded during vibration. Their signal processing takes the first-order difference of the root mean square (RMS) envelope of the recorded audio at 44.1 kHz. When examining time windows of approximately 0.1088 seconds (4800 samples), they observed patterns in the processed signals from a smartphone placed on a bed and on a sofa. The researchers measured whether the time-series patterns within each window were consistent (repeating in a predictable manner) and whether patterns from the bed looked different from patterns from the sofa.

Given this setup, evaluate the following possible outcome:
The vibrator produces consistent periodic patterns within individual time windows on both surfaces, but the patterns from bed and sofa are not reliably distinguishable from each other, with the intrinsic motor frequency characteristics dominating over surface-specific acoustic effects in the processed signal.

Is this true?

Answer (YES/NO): NO